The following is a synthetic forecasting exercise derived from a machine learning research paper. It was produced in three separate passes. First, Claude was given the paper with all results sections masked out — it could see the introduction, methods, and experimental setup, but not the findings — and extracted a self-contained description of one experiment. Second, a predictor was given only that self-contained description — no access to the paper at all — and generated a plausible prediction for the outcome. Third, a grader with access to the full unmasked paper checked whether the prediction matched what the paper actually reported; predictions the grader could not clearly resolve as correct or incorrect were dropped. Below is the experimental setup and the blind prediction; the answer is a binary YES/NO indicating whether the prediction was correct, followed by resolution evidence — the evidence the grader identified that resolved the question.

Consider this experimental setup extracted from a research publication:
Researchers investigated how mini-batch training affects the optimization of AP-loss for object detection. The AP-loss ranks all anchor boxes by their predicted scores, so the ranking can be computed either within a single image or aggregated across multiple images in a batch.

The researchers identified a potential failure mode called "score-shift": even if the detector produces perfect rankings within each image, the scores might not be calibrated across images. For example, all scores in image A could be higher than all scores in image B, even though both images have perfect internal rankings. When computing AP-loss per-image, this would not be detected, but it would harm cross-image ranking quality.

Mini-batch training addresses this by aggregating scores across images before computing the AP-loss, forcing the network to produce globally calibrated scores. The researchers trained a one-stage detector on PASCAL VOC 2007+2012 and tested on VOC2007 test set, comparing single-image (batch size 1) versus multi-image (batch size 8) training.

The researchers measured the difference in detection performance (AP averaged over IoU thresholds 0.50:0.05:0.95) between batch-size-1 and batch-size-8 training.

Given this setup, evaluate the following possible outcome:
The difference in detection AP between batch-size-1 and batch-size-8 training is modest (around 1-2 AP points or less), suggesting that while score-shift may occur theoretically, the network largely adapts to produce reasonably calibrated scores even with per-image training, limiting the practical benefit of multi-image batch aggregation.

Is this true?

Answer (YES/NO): YES